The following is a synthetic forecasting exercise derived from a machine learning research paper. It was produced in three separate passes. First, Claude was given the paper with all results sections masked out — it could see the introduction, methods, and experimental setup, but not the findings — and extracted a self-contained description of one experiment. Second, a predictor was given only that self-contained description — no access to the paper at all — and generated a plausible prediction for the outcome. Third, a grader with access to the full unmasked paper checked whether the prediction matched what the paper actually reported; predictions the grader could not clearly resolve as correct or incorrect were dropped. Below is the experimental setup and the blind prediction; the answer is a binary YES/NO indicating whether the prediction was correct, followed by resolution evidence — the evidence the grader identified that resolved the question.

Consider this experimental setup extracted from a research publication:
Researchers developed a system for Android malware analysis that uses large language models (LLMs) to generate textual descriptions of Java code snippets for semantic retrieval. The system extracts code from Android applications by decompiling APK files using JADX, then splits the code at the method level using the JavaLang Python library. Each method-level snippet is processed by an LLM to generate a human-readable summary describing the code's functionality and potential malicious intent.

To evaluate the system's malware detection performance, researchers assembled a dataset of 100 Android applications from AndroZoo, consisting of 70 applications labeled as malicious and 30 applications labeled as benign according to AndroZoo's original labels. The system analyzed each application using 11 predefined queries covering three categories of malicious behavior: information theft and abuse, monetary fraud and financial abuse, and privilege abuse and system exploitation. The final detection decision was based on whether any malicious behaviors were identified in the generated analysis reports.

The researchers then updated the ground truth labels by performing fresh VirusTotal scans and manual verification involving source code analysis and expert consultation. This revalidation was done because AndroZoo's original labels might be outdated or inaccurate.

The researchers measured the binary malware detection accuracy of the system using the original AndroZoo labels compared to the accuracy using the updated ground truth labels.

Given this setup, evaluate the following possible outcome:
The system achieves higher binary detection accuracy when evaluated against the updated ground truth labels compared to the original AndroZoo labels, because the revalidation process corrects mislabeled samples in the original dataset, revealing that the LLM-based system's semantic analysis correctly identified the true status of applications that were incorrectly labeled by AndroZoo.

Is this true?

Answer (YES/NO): YES